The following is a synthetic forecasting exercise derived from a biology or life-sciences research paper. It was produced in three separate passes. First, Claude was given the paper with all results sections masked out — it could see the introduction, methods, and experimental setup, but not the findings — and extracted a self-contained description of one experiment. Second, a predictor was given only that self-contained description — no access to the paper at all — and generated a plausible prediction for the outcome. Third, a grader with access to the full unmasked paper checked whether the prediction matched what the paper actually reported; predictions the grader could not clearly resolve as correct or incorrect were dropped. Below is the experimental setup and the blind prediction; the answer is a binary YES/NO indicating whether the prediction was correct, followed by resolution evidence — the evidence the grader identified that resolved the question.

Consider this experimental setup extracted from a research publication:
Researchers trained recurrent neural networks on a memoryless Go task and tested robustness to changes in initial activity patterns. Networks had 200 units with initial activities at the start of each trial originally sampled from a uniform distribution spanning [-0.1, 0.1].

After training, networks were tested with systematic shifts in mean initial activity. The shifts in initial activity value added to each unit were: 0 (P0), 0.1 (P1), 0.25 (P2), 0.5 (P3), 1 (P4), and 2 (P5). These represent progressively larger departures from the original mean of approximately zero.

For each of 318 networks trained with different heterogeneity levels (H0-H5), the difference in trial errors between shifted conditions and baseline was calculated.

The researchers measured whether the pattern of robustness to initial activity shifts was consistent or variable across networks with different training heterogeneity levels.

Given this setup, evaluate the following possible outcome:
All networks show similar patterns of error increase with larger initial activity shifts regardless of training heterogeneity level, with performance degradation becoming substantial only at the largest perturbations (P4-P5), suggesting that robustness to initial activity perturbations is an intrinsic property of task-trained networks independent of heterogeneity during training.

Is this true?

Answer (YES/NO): NO